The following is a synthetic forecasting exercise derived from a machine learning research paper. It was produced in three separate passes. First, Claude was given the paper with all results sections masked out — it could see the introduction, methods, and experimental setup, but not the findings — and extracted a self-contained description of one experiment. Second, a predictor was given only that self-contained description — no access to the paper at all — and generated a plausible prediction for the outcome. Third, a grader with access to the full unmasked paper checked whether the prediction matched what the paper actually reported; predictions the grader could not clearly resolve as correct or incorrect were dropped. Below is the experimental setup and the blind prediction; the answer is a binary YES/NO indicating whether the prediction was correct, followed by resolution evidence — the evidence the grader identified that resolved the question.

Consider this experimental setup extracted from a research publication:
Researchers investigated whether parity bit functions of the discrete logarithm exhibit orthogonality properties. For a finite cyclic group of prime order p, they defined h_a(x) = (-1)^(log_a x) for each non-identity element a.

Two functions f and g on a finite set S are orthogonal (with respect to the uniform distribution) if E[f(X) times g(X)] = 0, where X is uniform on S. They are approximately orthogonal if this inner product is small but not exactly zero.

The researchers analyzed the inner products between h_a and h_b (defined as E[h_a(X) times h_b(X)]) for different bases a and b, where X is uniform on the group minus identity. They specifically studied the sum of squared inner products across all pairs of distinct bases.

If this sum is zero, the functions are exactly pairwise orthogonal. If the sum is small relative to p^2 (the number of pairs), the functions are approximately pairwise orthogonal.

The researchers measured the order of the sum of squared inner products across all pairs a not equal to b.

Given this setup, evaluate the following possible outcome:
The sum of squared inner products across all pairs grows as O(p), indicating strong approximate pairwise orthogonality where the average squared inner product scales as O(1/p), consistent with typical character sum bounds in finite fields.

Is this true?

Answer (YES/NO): NO